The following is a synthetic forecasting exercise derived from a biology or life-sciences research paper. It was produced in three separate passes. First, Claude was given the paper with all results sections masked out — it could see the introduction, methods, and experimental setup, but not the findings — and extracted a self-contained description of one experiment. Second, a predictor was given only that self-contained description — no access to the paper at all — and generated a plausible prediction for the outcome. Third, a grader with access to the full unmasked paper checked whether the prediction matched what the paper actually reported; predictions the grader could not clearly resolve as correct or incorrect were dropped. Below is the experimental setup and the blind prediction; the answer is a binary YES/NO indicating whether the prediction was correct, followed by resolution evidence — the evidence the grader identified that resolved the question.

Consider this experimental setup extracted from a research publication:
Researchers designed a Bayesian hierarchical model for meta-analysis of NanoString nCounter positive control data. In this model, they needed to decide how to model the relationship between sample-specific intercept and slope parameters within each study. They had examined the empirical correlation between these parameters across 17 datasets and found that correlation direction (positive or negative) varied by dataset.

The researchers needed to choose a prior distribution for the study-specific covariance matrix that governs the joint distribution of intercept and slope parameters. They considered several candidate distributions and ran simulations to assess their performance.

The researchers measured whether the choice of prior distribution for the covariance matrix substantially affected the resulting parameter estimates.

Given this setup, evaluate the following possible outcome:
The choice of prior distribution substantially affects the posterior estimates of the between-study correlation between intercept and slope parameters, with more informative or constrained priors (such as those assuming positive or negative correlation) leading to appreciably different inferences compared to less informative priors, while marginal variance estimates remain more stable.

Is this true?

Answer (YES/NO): NO